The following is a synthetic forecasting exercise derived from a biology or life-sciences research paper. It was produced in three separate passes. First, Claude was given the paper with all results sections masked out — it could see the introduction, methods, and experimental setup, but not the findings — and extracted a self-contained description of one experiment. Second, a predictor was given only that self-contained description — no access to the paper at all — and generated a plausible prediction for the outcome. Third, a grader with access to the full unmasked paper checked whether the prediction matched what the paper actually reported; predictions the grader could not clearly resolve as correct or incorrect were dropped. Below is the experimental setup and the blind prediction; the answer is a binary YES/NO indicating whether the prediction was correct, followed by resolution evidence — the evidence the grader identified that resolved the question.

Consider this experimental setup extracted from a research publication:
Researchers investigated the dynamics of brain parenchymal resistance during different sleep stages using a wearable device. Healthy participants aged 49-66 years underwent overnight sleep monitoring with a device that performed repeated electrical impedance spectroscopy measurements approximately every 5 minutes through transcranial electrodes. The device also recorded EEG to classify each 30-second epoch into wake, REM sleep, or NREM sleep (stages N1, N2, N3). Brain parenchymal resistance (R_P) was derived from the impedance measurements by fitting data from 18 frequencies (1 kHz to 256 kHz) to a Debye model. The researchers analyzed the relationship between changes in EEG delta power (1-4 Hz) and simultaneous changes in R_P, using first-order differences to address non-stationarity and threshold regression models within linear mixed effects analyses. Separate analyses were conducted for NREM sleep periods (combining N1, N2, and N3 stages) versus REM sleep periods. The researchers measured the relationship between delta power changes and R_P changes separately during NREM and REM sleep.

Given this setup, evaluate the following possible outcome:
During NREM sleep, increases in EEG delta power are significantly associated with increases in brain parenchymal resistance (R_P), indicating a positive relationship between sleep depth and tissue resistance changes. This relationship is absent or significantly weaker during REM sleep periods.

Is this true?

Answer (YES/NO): NO